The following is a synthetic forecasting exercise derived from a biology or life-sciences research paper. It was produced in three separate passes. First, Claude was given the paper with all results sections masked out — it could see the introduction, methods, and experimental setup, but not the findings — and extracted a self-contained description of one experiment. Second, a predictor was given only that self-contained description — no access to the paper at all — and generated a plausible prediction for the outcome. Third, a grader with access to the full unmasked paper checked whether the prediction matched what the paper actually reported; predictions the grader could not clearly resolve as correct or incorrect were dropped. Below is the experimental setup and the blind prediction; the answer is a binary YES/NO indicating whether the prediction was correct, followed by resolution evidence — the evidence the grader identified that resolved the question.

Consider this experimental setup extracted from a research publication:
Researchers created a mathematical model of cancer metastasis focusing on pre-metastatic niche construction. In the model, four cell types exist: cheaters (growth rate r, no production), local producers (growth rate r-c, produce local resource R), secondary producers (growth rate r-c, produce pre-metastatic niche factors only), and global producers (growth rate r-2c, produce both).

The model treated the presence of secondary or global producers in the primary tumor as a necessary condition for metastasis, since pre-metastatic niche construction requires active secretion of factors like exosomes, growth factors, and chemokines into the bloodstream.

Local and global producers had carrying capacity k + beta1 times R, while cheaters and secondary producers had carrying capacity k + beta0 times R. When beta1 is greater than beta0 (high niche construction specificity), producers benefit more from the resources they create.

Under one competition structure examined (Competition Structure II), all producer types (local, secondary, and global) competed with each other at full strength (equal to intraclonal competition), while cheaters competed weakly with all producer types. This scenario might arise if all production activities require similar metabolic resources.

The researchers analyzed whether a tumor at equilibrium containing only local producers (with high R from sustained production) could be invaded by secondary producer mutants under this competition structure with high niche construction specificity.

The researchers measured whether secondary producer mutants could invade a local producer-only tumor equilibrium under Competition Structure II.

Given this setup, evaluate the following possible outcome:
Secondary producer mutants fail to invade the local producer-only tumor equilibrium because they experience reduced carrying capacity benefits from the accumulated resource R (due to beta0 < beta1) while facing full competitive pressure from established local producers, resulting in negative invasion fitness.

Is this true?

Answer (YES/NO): YES